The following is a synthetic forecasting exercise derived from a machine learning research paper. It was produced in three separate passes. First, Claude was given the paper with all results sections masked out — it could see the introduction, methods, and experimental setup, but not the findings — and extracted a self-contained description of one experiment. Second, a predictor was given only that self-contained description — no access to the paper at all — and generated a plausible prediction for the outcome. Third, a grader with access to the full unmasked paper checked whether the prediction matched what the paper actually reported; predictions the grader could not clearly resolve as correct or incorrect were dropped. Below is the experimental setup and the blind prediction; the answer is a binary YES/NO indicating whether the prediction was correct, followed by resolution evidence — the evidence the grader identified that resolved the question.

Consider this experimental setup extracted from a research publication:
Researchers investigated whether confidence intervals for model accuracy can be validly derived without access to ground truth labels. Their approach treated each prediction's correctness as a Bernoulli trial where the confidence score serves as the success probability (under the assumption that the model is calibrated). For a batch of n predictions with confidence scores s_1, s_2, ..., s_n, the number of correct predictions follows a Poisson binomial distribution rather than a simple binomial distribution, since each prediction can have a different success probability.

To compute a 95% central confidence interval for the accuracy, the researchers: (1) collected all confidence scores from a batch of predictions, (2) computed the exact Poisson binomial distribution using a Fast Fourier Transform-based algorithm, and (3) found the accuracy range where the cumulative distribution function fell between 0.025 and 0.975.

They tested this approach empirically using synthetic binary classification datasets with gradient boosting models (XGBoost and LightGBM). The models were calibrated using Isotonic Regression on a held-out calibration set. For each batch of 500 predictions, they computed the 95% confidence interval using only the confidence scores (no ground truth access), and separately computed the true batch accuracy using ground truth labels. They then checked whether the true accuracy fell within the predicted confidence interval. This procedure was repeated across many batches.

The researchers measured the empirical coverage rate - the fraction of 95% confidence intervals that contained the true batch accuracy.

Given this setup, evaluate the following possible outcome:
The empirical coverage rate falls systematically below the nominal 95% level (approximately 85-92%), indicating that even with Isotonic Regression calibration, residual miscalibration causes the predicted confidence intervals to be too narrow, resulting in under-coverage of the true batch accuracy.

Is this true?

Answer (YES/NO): NO